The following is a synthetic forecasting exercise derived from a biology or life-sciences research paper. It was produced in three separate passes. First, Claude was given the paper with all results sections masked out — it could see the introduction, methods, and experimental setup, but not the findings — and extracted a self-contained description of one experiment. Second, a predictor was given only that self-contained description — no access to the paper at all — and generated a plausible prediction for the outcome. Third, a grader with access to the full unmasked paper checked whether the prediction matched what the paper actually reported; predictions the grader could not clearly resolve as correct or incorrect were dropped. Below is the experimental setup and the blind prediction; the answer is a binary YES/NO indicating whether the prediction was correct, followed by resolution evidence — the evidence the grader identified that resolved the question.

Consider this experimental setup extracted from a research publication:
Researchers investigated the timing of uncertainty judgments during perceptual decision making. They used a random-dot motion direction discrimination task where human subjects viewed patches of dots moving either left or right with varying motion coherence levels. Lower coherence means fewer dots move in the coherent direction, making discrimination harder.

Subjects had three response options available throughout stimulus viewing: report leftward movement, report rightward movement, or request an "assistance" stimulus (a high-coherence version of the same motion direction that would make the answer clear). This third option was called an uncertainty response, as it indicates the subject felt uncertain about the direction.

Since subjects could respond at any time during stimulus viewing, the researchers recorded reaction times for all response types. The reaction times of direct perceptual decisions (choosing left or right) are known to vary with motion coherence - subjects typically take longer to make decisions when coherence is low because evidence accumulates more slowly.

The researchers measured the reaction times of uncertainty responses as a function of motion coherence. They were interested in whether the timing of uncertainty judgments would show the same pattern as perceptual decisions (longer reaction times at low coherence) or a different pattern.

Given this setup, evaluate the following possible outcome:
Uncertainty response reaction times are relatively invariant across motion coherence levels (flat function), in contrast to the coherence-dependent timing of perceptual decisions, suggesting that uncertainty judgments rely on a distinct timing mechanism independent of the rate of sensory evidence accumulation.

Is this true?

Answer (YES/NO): YES